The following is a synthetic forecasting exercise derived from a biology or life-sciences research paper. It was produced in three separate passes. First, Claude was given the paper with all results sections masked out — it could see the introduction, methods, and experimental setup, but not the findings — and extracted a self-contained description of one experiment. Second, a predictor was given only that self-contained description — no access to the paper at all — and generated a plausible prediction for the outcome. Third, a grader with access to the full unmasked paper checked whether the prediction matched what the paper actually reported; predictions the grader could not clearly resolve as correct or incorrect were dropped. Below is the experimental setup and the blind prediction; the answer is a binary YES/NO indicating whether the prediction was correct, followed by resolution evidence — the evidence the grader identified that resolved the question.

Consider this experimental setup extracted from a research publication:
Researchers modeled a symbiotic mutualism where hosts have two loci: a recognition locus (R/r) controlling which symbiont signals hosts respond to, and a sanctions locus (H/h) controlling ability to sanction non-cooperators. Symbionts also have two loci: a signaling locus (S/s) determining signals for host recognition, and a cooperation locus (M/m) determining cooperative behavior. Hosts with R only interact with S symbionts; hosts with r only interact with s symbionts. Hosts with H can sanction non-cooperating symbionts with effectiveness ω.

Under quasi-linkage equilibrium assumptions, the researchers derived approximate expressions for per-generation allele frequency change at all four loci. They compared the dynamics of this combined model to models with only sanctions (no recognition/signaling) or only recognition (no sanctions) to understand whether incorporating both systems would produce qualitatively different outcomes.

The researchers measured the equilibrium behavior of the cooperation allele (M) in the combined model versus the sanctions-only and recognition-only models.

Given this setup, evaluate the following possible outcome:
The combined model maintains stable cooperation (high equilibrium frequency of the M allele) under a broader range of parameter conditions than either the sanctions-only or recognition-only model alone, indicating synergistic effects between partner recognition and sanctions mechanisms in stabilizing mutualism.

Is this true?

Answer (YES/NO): NO